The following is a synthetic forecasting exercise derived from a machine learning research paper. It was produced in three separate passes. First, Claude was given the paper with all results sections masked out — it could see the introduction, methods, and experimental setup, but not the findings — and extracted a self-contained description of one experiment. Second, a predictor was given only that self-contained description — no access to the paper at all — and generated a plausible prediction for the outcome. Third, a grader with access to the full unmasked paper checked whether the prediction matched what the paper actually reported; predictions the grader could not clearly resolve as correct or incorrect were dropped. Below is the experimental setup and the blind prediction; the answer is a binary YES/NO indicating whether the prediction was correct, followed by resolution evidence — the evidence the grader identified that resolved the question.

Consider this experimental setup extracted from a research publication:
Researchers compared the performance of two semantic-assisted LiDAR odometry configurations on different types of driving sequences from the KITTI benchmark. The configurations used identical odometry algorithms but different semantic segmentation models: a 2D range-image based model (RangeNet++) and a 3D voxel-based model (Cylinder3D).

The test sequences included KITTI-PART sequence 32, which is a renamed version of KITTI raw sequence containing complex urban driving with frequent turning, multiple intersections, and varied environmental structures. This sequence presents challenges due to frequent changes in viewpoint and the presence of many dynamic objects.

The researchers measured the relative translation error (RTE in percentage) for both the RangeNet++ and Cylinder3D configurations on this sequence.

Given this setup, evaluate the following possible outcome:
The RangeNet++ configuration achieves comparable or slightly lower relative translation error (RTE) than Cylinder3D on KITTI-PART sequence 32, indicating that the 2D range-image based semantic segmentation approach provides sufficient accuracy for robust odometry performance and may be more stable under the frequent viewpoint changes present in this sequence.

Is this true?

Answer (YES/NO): NO